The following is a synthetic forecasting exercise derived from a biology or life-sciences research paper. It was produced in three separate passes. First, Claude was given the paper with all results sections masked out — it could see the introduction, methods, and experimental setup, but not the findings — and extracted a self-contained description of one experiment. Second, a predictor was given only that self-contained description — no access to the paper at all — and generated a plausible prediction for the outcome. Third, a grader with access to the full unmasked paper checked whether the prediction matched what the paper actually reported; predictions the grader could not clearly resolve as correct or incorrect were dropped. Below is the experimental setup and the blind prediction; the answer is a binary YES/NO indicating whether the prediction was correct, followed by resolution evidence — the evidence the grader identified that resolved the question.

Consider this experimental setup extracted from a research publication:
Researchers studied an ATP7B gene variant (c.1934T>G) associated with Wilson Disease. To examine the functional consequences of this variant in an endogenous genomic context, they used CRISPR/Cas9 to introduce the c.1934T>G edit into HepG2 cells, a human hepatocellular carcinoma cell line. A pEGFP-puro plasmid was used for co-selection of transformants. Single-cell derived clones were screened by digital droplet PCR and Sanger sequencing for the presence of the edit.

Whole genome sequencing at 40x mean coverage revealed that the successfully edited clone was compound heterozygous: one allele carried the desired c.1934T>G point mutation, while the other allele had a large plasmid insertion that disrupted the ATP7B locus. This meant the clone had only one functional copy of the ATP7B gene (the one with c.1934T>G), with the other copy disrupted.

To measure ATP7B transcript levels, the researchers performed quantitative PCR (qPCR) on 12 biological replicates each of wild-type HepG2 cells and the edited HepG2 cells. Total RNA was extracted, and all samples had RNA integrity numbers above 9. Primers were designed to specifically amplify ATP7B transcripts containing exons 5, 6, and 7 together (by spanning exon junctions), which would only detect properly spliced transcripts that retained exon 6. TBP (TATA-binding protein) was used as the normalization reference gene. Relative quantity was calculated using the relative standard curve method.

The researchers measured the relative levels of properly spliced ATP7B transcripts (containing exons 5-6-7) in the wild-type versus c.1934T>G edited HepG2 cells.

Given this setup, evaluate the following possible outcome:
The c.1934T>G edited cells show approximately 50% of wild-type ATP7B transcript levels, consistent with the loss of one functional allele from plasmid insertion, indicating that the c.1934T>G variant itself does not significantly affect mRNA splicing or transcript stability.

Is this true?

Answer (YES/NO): NO